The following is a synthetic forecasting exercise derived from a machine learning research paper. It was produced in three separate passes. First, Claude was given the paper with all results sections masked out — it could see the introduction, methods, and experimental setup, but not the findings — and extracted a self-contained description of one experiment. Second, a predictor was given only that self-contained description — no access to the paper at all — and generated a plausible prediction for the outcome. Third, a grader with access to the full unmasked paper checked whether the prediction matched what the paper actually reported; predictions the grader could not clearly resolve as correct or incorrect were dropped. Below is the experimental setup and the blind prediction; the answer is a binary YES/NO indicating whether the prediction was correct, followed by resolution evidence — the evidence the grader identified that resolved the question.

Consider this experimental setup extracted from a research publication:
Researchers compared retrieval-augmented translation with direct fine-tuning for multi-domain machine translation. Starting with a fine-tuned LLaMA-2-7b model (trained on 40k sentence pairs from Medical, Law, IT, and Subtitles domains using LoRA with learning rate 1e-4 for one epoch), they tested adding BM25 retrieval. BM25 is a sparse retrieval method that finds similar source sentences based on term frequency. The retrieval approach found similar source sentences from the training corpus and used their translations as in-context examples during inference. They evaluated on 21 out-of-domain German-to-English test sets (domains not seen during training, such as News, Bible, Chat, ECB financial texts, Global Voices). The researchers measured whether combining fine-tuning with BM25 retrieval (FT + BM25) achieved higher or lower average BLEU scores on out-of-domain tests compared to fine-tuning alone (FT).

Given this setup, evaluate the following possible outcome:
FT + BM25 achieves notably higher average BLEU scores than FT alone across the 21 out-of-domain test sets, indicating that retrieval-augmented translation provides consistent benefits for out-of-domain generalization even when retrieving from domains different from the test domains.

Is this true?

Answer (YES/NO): NO